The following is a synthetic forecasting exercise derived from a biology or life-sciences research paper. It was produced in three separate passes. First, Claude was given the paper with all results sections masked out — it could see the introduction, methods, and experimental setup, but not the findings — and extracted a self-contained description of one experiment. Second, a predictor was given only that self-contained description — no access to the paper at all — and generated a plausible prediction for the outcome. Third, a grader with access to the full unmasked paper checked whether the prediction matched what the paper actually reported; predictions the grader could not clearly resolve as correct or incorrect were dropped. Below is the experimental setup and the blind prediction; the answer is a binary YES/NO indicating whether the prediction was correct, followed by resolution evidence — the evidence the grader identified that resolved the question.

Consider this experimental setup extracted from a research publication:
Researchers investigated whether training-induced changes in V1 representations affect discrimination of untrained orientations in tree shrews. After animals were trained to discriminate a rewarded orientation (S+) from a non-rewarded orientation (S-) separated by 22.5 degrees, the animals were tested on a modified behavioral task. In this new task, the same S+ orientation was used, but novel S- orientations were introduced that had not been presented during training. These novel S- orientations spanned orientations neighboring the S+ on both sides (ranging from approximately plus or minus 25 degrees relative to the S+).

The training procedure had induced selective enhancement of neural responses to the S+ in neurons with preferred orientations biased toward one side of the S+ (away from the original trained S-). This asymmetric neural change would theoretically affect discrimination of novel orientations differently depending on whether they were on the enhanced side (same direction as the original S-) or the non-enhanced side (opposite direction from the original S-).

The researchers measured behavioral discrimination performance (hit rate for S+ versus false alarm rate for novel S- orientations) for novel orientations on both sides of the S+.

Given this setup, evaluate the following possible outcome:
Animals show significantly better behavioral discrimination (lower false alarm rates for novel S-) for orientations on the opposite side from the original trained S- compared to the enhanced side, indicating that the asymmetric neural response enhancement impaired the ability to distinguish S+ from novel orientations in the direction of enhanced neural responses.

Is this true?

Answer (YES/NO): NO